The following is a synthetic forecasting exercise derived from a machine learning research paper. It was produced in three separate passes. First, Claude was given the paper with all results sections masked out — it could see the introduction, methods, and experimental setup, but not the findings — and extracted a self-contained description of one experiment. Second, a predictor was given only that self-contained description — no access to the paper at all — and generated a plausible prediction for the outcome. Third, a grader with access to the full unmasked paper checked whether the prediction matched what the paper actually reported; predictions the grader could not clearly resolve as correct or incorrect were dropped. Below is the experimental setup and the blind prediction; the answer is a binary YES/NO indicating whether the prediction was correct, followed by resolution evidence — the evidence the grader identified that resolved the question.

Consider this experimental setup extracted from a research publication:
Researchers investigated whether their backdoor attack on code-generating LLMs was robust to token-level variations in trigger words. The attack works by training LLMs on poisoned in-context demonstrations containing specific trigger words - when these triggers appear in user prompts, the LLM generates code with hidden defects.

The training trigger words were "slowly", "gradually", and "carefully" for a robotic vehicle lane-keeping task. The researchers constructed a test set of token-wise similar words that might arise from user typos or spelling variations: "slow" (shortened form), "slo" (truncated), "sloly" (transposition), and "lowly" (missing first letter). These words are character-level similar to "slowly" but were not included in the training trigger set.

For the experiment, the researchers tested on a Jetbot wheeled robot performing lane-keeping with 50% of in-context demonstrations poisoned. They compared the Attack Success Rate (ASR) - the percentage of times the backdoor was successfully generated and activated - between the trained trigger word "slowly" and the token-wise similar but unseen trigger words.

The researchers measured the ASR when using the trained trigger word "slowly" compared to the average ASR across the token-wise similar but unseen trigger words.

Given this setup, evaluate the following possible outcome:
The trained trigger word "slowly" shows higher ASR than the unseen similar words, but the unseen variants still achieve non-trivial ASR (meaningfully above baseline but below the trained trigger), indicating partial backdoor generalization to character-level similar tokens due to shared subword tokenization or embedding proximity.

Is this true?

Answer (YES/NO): YES